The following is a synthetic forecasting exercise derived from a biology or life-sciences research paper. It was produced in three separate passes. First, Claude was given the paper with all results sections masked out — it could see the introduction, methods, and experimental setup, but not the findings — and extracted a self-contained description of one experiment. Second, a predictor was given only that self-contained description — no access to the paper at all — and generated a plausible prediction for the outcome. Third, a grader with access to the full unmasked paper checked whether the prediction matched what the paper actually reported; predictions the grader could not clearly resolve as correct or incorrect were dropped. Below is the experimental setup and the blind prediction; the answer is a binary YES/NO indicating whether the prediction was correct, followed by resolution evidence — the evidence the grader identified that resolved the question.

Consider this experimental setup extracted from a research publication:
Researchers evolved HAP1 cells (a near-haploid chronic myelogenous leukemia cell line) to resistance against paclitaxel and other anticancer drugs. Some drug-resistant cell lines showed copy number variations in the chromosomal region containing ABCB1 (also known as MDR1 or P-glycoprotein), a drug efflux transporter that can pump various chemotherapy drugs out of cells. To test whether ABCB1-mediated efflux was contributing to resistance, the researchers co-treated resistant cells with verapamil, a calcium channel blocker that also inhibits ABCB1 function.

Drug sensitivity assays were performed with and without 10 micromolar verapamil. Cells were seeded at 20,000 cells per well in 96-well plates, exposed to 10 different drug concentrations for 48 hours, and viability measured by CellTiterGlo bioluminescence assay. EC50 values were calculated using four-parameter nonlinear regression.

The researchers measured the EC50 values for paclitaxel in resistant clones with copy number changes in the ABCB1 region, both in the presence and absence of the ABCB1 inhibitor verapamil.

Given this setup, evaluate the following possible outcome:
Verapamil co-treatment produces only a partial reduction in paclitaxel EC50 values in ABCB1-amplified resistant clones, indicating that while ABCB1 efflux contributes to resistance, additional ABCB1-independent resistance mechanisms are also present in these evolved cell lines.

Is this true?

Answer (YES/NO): NO